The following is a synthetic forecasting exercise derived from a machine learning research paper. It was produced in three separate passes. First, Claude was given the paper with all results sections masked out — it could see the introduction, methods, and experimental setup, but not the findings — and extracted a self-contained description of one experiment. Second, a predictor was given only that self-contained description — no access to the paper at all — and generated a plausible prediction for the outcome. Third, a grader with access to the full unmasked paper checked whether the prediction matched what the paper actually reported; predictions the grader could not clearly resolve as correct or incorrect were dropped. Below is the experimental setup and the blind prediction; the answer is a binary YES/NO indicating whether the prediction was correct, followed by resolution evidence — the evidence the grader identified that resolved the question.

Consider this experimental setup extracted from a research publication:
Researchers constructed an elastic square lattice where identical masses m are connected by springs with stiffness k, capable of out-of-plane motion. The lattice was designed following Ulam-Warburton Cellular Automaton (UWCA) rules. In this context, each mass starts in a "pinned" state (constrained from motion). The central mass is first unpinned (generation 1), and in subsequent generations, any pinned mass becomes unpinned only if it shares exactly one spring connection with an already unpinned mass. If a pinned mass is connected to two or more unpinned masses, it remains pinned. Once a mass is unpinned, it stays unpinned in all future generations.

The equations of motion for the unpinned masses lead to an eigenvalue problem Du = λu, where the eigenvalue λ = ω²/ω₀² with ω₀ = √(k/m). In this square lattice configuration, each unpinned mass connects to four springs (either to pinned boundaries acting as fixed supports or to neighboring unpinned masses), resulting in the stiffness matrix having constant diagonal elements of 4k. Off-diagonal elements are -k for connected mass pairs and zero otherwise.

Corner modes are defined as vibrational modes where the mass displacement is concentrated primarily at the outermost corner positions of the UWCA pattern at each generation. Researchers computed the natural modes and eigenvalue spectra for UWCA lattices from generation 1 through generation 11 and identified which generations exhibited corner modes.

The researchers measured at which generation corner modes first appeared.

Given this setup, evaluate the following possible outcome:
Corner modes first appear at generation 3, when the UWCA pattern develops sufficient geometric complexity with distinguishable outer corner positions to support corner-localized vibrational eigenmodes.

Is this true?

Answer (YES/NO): NO